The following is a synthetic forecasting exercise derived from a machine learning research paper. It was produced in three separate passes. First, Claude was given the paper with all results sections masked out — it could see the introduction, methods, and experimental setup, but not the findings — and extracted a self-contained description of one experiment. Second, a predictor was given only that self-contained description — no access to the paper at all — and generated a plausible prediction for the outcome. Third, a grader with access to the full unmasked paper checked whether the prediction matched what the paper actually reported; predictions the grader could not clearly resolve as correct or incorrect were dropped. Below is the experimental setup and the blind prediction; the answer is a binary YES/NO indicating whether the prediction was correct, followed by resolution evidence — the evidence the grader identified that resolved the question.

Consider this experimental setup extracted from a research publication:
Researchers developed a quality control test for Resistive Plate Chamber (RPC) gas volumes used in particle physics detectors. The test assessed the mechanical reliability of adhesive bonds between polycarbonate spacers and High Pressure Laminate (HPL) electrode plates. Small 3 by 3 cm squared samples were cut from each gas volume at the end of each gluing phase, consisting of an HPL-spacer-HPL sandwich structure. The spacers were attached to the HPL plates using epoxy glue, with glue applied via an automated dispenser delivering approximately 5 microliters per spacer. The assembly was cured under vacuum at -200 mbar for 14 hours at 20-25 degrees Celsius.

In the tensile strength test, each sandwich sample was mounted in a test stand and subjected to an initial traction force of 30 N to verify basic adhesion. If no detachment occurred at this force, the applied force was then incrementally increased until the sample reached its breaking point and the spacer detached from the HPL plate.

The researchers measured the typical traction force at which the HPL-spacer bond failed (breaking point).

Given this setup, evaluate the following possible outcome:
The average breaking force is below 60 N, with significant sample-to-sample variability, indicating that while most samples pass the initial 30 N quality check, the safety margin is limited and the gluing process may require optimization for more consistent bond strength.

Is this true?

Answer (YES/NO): NO